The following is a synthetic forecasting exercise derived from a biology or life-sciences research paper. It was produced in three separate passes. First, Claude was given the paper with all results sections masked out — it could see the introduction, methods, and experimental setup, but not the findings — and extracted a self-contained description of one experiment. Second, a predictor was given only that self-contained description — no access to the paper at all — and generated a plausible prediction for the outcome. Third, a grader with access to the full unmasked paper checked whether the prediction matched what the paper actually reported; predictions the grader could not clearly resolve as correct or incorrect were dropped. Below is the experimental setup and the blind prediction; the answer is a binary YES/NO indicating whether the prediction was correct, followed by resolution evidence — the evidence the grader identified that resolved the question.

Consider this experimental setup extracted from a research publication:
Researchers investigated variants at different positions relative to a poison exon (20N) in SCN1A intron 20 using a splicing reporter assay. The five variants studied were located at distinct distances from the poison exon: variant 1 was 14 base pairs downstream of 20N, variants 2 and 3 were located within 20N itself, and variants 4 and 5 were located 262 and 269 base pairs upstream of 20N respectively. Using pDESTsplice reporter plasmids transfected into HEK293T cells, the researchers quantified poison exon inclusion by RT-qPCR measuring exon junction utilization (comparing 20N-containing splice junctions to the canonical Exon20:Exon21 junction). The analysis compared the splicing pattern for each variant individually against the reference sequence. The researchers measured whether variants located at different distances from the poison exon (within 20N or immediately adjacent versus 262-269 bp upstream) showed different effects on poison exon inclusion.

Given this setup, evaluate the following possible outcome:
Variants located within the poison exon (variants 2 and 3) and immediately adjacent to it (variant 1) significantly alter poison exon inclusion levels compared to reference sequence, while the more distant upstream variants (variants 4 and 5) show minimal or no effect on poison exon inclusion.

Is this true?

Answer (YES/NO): YES